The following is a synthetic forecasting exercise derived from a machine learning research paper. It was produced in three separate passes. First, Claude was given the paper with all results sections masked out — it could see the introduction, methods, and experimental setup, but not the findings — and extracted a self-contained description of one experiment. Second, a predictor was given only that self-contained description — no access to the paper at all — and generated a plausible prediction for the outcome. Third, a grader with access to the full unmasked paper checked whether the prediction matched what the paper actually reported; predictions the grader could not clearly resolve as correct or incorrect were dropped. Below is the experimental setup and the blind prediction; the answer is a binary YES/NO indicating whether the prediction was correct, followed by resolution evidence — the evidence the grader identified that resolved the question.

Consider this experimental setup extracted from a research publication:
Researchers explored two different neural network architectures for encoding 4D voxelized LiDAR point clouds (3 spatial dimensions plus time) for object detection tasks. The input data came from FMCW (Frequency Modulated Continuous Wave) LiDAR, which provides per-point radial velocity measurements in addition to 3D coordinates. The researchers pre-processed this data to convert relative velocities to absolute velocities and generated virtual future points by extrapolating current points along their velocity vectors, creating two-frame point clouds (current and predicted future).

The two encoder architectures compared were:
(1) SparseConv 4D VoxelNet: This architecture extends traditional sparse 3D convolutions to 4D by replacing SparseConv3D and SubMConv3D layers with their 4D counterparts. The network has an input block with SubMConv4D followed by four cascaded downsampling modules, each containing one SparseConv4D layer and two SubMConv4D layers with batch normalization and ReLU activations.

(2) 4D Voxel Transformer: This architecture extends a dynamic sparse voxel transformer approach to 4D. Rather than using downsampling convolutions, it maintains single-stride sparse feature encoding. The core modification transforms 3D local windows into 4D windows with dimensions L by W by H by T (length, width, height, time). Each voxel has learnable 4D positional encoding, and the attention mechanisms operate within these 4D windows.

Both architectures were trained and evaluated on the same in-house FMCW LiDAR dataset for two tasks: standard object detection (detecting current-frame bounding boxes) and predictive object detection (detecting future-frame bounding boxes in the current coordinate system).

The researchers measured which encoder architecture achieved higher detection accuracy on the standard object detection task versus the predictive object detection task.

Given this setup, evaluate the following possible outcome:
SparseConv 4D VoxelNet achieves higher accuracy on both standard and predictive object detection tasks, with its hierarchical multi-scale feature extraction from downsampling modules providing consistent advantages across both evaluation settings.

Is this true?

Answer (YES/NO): NO